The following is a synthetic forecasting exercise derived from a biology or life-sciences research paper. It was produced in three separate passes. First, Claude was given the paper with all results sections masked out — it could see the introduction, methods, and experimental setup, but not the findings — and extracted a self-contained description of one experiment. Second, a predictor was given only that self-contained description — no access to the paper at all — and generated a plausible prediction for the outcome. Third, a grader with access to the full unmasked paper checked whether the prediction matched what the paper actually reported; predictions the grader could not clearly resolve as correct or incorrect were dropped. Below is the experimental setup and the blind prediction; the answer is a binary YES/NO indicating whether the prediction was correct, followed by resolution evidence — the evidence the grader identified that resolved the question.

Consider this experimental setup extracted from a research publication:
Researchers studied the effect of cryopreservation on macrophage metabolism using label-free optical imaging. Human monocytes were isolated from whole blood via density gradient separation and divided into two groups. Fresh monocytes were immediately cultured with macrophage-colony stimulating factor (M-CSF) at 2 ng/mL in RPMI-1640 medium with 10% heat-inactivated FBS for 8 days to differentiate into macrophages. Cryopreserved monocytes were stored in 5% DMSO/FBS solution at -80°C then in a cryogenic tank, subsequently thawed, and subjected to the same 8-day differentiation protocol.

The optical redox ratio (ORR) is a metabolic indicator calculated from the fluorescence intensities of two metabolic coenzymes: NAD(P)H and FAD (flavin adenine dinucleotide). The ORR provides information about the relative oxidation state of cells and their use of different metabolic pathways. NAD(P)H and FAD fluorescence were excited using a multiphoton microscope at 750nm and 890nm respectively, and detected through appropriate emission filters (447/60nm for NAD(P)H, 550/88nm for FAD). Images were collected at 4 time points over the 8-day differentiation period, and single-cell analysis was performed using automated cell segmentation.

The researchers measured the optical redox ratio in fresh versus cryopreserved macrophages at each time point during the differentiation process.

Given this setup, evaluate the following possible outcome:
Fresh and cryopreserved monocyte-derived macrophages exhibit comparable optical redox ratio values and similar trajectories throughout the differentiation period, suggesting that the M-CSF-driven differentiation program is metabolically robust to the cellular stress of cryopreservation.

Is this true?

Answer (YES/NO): NO